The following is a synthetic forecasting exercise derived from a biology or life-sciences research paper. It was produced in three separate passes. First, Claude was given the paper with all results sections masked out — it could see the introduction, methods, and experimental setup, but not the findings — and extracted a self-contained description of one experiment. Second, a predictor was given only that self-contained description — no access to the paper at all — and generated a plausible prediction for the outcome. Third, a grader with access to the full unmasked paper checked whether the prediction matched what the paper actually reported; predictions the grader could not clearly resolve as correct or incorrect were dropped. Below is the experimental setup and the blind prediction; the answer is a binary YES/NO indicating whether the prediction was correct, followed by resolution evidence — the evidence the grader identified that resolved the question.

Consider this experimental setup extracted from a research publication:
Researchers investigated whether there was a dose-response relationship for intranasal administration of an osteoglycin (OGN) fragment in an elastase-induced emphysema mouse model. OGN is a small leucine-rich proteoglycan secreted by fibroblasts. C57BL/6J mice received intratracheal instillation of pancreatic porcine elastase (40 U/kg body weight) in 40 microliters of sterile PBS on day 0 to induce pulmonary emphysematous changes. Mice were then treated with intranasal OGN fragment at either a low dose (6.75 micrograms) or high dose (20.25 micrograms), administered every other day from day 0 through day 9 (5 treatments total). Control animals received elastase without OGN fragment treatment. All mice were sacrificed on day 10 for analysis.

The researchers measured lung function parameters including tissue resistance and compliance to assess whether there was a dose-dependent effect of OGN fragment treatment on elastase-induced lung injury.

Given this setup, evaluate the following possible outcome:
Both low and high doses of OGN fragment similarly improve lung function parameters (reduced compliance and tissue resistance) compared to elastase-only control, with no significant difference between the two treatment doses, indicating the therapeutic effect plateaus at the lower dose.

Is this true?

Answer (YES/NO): NO